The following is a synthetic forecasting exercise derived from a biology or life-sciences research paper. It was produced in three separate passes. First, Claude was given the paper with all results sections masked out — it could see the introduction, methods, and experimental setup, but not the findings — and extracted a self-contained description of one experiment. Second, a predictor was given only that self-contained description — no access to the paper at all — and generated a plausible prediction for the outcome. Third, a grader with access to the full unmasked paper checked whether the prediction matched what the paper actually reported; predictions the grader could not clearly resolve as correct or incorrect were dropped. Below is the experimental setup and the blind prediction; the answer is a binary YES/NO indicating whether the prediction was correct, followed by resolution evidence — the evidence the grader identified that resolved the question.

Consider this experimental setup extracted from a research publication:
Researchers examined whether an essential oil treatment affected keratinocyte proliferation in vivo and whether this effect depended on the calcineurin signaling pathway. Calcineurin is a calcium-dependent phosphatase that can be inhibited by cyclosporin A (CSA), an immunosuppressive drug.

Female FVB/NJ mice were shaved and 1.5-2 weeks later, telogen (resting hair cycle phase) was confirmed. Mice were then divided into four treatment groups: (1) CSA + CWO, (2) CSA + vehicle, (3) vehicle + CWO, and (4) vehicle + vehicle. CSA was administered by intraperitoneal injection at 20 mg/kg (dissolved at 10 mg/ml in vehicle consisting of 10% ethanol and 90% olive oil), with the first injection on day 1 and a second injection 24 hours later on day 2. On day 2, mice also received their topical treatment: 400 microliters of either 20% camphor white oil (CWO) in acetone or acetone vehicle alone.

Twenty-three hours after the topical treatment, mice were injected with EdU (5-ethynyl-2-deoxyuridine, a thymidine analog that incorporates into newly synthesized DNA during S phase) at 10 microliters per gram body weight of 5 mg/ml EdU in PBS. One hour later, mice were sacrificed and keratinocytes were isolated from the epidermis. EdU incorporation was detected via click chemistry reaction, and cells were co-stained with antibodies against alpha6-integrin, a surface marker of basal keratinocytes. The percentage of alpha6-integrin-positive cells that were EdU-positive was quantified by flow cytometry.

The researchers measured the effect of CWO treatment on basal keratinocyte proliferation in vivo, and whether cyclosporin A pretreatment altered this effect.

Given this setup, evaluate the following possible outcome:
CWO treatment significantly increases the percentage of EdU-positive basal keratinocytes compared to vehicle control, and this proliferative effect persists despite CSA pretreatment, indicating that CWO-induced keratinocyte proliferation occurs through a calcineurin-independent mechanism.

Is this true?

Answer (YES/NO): NO